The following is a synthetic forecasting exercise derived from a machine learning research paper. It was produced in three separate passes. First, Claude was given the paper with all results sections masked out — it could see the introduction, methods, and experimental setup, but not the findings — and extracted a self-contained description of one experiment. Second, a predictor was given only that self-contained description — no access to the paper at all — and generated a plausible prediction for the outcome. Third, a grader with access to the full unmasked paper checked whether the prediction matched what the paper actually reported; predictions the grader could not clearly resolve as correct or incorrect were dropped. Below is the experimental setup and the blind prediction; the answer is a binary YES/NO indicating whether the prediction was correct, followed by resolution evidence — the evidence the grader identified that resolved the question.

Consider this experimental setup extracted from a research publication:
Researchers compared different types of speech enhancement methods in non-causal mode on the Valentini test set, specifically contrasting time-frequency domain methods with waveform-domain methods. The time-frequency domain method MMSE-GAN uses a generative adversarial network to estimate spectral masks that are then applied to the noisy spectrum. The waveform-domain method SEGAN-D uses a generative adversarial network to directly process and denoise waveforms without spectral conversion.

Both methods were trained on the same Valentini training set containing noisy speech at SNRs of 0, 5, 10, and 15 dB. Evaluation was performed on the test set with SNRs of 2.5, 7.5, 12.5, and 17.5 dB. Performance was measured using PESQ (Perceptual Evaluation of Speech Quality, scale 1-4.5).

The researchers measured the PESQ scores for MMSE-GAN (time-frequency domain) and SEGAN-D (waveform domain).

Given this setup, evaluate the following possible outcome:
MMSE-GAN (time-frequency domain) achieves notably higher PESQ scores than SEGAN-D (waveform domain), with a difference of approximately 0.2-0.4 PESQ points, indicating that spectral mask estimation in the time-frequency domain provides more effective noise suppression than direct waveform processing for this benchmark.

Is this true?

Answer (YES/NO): NO